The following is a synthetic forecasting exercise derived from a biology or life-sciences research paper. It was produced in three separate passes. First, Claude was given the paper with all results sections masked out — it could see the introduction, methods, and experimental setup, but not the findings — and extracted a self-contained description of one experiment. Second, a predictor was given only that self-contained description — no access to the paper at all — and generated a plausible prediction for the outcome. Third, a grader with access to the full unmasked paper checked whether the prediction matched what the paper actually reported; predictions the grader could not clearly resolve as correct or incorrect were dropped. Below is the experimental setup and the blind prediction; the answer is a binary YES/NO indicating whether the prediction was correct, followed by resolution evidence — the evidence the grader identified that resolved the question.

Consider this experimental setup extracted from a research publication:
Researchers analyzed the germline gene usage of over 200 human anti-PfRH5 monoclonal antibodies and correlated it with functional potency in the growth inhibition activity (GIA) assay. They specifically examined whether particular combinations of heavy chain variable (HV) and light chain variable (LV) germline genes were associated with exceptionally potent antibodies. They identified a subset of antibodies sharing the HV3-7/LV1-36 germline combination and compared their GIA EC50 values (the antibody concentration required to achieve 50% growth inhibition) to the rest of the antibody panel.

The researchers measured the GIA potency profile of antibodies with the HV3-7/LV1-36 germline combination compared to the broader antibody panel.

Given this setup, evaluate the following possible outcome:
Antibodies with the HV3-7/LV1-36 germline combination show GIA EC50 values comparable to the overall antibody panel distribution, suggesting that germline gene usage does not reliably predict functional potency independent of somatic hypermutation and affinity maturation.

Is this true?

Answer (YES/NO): NO